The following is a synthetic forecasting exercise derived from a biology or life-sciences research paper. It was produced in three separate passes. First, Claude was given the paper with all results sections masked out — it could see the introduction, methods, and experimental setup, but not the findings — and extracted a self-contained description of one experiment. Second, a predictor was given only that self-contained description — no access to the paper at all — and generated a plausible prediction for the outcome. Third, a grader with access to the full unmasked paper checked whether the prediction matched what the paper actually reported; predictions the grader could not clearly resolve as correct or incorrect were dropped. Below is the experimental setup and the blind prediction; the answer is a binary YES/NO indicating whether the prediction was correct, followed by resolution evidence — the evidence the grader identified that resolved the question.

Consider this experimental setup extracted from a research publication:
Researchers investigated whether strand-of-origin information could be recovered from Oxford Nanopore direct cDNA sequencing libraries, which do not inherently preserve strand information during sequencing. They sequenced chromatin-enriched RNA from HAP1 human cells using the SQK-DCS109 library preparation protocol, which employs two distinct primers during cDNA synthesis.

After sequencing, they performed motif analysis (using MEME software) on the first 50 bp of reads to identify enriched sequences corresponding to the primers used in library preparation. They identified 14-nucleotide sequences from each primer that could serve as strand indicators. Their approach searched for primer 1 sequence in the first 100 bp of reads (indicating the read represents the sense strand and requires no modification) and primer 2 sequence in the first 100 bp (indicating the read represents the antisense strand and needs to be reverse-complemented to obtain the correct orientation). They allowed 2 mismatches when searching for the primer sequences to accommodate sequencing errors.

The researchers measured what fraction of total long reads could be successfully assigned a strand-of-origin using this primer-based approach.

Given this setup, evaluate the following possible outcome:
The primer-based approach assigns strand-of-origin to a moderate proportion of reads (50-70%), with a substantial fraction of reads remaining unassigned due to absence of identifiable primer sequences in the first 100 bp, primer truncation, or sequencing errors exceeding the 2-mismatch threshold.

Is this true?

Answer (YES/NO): YES